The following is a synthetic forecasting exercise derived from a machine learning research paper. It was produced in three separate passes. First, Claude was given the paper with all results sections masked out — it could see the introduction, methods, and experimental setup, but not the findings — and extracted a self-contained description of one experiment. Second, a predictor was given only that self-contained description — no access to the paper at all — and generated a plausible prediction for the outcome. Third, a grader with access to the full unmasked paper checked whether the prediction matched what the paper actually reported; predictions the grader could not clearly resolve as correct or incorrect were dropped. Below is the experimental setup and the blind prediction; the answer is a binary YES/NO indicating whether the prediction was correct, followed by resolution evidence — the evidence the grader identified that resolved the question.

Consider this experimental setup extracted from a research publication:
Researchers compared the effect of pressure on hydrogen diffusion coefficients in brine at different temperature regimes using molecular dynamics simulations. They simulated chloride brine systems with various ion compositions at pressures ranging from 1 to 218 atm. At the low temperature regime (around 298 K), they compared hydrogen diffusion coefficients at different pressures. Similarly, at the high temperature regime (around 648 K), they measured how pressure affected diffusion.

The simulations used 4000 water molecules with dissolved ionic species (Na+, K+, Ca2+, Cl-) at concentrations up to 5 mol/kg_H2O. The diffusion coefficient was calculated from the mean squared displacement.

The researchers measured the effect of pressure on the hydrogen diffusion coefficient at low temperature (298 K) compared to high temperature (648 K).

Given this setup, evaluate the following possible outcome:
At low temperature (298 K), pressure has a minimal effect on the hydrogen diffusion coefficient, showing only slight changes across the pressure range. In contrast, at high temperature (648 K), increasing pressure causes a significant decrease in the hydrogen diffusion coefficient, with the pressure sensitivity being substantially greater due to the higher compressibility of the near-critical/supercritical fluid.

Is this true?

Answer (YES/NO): NO